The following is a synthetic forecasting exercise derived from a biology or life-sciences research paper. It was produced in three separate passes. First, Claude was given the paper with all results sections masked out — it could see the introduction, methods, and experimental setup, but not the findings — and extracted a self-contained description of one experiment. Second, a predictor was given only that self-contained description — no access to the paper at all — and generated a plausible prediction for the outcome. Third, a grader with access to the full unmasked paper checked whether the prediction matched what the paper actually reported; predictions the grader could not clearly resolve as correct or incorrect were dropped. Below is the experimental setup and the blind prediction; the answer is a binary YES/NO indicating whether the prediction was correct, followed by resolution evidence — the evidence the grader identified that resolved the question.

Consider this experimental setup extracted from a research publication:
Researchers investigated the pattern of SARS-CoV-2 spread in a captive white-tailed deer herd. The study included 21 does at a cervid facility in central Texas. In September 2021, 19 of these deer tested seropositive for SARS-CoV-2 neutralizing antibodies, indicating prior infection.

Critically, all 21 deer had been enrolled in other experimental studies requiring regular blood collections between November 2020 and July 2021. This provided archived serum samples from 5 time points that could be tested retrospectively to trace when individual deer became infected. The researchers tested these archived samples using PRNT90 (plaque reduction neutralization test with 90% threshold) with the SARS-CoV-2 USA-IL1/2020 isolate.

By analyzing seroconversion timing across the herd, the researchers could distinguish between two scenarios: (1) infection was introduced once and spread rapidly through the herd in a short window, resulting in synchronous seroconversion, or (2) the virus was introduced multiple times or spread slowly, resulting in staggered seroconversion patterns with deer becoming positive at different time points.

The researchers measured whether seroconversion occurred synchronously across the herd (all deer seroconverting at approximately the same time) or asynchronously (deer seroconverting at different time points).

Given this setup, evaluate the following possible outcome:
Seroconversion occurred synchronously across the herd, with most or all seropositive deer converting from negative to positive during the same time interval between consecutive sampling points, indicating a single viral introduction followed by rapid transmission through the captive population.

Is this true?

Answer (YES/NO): YES